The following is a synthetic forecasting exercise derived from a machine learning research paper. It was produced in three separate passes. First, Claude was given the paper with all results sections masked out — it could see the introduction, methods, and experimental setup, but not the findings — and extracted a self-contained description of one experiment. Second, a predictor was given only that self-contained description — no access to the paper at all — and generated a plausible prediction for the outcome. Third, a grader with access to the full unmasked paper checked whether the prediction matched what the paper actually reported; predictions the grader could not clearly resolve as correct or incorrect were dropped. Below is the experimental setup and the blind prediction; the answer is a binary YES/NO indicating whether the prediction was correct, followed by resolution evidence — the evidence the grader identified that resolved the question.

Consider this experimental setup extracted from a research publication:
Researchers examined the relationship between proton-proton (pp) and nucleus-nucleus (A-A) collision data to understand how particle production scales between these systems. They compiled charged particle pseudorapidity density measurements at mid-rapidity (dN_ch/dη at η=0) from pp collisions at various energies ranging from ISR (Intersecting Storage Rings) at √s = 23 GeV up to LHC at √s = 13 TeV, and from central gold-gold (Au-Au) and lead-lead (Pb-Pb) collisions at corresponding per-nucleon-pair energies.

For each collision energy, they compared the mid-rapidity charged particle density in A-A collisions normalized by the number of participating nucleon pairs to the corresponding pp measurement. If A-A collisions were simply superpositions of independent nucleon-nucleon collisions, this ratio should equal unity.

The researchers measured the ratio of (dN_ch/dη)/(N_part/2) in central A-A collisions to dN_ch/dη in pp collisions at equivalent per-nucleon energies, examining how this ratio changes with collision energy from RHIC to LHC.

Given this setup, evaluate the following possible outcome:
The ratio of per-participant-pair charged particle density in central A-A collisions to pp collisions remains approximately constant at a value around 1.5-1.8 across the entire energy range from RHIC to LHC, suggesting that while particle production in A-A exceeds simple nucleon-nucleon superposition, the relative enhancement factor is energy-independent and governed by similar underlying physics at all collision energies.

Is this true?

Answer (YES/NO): NO